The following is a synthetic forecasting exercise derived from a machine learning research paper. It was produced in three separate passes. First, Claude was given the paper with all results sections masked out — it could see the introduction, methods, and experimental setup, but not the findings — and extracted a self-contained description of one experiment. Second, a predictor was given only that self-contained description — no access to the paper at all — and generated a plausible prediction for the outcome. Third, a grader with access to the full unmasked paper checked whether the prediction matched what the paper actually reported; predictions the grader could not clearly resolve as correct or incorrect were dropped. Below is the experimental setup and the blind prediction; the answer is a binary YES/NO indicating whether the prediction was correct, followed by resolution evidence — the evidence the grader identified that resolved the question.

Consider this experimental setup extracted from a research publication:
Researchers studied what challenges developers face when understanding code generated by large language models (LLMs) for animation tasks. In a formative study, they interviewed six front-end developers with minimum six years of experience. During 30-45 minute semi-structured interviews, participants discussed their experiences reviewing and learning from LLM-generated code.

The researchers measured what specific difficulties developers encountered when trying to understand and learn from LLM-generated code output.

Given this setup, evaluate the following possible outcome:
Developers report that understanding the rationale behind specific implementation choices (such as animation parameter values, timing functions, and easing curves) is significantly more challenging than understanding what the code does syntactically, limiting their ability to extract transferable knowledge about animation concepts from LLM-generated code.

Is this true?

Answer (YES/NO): NO